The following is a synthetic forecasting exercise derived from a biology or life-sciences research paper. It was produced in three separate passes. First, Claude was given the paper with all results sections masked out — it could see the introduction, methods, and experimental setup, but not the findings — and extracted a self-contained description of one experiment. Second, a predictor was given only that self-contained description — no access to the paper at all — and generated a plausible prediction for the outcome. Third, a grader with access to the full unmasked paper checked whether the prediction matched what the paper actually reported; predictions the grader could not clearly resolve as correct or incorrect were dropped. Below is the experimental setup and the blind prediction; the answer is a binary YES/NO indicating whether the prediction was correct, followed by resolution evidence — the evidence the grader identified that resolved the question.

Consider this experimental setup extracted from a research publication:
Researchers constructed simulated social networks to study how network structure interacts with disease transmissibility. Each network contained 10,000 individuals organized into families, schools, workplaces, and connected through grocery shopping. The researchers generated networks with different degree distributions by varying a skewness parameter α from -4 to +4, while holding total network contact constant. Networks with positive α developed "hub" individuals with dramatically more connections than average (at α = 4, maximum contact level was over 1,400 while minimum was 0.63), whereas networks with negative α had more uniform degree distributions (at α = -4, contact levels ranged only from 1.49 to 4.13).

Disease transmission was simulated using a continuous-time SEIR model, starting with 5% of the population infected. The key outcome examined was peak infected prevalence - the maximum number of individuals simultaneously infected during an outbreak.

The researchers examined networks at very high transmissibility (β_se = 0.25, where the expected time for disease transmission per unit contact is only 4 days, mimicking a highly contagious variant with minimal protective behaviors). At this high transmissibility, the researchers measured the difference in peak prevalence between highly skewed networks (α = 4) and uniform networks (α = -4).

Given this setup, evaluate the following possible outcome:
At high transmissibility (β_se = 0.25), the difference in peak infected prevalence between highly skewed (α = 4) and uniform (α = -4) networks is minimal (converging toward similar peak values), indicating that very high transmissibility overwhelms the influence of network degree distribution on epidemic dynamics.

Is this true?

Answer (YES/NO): YES